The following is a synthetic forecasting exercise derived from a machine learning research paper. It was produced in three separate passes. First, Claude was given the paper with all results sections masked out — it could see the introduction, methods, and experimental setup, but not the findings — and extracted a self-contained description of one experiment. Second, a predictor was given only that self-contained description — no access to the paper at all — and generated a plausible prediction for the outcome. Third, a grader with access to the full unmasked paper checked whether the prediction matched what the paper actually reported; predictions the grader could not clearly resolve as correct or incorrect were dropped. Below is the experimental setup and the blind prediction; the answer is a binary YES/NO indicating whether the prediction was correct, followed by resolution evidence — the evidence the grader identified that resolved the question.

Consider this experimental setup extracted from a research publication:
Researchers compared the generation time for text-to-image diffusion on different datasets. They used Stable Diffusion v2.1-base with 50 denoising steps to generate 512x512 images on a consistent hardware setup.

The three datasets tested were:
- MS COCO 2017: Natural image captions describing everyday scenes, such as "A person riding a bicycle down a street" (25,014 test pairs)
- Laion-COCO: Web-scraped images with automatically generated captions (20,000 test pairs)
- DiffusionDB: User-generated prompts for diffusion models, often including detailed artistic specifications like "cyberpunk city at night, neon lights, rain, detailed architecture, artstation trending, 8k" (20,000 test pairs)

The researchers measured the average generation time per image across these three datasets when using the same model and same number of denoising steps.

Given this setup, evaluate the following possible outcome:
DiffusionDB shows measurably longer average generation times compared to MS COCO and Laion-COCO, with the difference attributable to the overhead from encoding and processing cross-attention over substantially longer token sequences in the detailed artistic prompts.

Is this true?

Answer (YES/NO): NO